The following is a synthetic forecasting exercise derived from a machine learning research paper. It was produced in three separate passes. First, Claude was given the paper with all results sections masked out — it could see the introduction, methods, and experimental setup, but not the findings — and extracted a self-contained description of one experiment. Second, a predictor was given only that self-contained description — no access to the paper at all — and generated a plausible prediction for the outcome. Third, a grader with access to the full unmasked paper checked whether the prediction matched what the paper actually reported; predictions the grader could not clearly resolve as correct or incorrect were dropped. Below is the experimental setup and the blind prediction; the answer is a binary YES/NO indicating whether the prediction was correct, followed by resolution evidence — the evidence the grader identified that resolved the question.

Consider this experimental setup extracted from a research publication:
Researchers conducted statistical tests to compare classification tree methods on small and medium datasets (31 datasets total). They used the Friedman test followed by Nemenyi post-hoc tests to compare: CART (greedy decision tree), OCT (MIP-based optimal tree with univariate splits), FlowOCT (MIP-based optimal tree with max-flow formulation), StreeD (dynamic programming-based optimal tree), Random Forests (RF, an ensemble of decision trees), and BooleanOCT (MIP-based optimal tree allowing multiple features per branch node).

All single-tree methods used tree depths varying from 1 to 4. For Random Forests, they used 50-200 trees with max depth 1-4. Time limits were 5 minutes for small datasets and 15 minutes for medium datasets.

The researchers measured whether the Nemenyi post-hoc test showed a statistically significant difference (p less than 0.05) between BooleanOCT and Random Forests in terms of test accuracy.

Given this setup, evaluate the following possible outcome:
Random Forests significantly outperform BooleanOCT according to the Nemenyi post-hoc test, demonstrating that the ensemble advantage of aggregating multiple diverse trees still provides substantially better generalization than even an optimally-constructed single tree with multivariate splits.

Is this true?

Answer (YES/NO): NO